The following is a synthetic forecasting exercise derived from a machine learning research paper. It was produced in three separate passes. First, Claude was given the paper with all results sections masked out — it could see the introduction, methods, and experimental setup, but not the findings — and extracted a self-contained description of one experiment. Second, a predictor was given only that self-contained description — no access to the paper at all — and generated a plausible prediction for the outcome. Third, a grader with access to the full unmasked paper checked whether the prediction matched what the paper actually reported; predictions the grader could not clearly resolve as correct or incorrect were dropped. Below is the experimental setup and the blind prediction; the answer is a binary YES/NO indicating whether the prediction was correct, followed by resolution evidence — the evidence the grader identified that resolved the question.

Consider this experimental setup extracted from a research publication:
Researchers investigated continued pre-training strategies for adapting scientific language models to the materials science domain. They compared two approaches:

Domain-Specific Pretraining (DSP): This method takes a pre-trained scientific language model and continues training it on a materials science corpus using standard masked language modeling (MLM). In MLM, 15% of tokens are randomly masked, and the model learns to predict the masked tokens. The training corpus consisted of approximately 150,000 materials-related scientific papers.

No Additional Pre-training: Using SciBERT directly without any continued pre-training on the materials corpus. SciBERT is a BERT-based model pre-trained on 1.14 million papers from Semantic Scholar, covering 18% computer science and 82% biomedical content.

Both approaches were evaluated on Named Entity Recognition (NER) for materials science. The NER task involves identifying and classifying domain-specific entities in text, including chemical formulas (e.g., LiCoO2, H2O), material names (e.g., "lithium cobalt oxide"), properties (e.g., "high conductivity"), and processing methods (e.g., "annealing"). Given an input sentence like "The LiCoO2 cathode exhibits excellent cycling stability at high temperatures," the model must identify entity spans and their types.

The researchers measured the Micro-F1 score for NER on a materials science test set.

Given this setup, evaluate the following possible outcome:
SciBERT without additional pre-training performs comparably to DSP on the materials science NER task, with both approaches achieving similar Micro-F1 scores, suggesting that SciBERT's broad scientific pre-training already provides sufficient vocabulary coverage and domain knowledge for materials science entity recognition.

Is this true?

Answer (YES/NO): YES